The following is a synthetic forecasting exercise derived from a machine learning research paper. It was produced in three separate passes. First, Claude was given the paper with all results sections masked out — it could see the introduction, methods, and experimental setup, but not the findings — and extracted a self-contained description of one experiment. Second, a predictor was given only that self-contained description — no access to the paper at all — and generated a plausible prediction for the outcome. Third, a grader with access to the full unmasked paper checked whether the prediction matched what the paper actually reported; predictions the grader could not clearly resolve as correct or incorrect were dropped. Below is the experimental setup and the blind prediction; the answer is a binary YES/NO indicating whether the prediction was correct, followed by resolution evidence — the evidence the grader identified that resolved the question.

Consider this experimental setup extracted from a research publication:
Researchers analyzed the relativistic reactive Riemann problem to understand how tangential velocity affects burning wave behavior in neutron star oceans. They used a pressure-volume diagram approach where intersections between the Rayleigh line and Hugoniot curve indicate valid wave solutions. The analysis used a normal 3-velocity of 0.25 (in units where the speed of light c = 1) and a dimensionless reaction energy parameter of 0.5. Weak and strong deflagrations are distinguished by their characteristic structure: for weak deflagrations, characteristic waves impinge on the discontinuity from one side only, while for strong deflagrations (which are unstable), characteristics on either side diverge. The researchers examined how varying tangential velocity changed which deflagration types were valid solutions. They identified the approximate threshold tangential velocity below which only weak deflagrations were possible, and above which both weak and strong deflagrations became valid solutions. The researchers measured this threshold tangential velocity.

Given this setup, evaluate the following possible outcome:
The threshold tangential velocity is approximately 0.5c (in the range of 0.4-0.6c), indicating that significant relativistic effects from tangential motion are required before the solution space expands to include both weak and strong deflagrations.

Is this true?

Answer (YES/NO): NO